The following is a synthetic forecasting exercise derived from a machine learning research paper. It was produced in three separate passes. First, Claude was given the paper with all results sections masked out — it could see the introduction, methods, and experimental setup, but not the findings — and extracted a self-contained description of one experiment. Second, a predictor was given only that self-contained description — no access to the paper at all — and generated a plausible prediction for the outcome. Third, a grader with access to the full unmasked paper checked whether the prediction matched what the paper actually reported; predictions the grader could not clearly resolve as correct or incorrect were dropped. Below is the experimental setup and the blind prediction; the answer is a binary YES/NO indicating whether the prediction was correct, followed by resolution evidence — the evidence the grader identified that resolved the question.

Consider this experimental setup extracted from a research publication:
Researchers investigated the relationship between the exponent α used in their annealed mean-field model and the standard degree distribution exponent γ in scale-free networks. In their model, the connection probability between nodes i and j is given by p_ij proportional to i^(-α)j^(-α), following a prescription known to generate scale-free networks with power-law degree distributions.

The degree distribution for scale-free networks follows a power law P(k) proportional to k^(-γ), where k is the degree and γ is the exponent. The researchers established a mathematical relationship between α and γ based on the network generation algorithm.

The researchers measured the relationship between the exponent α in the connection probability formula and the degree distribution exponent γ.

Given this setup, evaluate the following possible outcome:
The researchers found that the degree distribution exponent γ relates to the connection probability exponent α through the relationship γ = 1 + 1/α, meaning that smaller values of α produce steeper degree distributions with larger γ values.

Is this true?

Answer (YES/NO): YES